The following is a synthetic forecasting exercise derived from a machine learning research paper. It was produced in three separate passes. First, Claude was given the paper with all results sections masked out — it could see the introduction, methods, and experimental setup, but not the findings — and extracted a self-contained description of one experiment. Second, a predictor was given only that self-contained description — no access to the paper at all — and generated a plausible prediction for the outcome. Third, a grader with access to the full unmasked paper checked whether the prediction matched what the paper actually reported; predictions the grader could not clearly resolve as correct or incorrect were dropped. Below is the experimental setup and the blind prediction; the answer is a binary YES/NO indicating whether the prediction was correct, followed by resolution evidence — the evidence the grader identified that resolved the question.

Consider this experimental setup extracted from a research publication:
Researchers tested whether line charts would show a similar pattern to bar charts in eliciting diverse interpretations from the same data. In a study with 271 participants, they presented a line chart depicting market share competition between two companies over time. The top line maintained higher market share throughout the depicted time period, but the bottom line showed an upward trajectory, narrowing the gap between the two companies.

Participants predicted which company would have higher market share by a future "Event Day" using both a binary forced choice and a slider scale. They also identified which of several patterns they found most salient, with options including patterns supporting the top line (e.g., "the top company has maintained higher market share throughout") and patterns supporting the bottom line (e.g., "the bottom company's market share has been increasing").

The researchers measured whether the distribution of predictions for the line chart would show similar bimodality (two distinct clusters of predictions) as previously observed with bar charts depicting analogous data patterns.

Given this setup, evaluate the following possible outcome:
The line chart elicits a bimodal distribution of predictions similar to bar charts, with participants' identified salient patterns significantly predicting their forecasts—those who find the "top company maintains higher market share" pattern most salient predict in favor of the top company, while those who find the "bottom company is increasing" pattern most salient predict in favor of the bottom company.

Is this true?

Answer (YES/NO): YES